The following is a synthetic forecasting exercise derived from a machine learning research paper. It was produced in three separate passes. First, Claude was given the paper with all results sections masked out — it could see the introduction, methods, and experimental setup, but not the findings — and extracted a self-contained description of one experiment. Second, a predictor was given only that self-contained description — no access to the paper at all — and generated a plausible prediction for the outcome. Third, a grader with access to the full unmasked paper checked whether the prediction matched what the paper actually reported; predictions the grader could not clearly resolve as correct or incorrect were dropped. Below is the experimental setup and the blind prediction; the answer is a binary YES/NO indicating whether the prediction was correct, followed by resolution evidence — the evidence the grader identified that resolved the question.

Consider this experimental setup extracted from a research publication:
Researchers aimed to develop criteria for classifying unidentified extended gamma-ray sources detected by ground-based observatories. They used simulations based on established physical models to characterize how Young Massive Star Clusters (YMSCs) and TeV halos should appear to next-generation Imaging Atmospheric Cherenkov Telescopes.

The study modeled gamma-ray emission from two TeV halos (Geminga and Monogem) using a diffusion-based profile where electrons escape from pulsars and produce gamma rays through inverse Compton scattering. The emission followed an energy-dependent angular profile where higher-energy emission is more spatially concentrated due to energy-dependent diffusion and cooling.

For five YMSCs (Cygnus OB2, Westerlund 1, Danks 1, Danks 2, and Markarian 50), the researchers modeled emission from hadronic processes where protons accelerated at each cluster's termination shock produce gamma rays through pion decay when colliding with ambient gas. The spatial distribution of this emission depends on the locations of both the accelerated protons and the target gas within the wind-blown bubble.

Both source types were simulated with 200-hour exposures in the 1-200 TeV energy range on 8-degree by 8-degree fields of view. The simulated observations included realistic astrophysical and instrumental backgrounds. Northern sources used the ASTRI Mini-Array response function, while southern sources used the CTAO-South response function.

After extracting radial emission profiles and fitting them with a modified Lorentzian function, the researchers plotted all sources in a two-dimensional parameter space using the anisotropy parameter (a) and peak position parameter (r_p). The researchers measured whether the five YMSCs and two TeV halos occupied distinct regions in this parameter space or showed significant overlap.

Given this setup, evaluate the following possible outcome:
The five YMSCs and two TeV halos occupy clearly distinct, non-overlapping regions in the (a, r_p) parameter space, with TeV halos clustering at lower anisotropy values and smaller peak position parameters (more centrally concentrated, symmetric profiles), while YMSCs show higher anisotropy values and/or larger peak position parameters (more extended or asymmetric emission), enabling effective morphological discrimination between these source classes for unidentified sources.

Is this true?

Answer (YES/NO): NO